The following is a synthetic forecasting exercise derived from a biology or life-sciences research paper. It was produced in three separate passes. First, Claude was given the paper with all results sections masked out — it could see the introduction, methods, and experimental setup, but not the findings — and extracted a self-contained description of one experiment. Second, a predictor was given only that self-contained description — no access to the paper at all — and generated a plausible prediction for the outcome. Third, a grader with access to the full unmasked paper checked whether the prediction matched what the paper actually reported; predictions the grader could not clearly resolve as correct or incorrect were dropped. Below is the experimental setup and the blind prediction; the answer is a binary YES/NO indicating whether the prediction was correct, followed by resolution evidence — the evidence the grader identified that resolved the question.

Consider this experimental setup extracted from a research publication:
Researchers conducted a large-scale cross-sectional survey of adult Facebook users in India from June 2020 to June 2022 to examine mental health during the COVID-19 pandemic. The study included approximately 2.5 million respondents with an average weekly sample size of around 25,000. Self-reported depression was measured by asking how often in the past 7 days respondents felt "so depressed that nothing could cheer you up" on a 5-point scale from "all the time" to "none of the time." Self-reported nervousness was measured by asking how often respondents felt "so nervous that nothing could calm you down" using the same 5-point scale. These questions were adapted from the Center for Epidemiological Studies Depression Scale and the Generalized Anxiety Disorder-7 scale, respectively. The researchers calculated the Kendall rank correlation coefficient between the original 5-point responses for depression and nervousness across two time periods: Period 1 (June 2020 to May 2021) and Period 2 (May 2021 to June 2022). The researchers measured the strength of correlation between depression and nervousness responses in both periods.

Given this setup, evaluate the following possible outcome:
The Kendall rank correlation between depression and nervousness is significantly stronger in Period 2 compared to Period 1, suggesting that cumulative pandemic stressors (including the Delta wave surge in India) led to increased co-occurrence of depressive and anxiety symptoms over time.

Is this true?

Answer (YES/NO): NO